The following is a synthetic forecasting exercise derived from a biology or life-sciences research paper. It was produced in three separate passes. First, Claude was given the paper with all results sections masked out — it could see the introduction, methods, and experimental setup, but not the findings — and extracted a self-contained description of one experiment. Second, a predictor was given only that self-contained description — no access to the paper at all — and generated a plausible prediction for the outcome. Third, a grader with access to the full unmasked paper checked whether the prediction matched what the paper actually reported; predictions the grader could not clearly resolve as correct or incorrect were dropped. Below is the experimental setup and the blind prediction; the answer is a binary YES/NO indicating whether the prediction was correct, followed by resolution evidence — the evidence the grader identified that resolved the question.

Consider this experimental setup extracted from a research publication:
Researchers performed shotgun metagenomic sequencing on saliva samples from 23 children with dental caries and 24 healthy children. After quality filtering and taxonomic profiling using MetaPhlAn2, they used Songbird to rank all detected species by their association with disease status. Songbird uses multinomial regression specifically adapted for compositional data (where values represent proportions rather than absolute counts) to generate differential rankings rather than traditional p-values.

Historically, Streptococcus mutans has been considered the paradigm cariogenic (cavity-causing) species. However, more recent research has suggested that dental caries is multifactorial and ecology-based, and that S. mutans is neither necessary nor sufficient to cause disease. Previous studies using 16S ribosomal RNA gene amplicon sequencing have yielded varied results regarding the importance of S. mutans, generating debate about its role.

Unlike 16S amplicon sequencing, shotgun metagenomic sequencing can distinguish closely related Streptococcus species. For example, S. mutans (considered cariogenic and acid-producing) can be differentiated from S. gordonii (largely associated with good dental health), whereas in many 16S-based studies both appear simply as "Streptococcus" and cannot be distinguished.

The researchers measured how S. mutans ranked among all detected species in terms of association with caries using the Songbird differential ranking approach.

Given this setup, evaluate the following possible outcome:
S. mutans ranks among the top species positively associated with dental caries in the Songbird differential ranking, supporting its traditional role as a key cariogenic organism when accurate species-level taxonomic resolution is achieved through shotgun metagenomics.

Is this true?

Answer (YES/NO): YES